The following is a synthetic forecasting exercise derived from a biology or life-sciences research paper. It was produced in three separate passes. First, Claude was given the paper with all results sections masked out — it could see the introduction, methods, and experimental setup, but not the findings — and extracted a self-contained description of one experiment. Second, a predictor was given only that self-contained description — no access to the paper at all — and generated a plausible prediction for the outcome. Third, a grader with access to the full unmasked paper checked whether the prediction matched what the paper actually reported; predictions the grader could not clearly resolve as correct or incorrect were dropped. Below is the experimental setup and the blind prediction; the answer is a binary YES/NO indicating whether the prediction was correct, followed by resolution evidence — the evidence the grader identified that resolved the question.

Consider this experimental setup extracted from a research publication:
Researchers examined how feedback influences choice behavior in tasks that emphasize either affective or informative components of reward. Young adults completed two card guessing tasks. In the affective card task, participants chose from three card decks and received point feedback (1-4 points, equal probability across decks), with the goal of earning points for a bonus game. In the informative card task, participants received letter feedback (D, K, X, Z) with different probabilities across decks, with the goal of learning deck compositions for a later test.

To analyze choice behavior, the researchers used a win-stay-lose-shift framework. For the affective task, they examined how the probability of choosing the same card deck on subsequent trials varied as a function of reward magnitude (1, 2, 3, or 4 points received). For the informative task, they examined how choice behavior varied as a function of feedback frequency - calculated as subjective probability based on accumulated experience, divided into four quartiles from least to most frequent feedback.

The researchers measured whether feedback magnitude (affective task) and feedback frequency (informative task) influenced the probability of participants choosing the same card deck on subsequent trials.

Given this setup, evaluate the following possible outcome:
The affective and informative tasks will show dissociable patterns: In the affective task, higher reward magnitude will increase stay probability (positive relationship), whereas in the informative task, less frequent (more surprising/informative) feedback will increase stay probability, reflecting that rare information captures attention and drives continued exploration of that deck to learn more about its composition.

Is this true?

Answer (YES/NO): NO